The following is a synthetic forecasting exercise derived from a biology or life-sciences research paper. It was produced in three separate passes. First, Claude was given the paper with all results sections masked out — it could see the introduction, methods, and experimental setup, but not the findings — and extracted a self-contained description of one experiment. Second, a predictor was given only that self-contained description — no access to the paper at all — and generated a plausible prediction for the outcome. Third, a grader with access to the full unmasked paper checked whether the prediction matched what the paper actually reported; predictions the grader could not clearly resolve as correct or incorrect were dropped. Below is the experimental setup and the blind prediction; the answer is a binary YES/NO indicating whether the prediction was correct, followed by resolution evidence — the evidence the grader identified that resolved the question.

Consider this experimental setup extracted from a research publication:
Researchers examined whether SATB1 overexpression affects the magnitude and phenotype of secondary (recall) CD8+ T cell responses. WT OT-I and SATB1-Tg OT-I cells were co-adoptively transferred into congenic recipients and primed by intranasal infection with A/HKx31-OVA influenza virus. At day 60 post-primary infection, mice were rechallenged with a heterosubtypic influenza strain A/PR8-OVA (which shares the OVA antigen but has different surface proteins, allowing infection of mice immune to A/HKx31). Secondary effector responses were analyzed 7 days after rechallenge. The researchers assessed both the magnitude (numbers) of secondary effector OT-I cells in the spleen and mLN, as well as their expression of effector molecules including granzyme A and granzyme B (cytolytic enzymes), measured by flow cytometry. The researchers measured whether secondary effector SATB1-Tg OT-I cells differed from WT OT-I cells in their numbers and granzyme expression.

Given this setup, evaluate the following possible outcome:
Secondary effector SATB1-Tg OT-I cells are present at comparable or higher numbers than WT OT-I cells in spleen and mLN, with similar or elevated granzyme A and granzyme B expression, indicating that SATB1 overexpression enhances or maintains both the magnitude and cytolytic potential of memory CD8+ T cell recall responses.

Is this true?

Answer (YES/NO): NO